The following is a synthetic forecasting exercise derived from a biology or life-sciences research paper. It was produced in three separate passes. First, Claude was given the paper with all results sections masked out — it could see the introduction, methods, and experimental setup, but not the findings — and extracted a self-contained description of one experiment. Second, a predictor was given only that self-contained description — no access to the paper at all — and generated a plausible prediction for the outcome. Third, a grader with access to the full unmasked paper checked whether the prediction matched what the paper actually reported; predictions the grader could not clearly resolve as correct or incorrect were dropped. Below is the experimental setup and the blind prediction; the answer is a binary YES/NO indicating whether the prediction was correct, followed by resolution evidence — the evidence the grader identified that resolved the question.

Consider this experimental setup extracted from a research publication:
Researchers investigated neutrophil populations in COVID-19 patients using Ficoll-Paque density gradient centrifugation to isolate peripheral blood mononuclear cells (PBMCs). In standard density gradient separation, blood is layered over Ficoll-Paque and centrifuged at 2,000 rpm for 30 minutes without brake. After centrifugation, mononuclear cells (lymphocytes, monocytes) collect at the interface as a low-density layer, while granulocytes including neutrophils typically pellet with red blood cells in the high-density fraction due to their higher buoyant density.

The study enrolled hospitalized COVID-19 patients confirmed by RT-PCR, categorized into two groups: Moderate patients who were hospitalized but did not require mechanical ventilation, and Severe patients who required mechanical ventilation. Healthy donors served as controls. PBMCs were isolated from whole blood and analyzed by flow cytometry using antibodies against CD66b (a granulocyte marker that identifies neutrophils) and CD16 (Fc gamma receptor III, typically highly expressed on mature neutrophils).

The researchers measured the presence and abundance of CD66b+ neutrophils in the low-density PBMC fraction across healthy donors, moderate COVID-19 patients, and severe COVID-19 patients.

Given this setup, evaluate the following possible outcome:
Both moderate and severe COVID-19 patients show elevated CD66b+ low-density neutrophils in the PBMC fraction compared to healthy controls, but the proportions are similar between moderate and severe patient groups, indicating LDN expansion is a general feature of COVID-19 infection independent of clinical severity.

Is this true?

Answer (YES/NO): NO